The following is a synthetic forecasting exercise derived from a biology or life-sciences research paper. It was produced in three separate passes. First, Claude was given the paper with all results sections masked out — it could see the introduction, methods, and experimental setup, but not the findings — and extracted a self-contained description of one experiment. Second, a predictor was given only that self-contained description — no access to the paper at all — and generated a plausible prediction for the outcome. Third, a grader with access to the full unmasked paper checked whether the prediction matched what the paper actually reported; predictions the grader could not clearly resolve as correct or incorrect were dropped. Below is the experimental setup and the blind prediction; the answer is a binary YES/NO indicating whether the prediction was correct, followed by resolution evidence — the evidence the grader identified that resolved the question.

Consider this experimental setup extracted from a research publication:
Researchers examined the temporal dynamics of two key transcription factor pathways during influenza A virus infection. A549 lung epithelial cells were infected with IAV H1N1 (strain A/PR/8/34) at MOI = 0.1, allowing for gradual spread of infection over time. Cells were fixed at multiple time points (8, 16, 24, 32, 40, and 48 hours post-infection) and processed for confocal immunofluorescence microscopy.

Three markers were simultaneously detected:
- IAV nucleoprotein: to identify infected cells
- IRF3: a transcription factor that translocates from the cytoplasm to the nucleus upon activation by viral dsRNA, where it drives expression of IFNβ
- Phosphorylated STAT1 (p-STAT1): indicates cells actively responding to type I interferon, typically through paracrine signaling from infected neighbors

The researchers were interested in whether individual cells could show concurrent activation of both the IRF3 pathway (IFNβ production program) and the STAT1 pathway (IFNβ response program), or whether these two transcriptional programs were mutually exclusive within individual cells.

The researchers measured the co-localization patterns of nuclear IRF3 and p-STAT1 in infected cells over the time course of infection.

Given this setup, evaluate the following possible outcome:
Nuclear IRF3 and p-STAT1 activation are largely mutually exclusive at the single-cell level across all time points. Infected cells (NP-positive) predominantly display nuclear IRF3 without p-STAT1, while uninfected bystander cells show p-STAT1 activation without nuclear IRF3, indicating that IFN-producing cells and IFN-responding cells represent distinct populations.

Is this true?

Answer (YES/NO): YES